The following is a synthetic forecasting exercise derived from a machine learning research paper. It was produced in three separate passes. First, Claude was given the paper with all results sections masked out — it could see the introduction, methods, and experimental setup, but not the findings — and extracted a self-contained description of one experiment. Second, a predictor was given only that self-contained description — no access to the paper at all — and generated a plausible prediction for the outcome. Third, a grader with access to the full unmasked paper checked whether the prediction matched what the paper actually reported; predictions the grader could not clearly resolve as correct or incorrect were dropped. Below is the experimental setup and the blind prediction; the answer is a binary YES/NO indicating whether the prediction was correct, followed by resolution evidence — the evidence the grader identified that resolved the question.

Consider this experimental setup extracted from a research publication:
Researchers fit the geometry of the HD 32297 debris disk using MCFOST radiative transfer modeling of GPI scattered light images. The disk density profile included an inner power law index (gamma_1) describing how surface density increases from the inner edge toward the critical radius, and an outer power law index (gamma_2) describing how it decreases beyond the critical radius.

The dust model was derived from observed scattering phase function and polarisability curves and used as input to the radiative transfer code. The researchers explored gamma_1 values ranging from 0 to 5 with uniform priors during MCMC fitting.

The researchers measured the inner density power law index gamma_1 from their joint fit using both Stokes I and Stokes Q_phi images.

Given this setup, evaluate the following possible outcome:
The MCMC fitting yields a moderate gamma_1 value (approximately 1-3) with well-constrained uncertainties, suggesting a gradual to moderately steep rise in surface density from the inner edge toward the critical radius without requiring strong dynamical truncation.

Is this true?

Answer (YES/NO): NO